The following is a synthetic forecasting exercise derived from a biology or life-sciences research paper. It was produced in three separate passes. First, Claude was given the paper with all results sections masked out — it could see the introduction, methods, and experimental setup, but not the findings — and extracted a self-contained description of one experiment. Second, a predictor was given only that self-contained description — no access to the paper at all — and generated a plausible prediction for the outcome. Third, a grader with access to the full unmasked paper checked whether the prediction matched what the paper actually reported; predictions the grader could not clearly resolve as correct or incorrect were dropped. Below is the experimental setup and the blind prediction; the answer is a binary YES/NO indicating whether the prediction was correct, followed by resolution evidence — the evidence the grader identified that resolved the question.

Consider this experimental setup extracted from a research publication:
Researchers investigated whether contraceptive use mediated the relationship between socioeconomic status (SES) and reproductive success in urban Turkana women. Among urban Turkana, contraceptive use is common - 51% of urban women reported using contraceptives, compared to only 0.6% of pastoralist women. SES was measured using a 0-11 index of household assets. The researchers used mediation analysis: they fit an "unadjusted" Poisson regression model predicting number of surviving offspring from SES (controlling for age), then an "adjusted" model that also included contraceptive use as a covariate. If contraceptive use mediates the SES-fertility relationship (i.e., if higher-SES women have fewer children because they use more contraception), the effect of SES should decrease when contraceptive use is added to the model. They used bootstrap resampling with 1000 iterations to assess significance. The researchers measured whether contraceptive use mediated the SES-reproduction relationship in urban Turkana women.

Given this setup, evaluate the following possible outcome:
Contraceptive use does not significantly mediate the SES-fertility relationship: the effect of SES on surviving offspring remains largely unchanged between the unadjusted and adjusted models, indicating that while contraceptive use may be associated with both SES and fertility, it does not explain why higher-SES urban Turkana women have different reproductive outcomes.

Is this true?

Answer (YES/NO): NO